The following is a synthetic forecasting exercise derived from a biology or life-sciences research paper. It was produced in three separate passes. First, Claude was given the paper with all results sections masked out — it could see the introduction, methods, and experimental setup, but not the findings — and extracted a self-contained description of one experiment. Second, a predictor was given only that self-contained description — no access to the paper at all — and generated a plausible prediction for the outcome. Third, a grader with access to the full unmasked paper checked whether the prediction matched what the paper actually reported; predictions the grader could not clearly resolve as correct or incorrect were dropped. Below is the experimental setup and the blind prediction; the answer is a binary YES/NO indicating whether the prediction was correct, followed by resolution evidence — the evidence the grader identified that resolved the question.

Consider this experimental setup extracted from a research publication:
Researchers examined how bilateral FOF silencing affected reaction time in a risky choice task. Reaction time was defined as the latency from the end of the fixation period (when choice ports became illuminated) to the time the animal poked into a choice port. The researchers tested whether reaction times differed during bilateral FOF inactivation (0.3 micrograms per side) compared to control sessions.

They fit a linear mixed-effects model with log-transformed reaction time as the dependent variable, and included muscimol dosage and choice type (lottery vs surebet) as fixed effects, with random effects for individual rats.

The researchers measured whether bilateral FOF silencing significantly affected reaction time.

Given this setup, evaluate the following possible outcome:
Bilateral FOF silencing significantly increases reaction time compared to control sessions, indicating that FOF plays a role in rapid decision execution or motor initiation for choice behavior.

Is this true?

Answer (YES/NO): NO